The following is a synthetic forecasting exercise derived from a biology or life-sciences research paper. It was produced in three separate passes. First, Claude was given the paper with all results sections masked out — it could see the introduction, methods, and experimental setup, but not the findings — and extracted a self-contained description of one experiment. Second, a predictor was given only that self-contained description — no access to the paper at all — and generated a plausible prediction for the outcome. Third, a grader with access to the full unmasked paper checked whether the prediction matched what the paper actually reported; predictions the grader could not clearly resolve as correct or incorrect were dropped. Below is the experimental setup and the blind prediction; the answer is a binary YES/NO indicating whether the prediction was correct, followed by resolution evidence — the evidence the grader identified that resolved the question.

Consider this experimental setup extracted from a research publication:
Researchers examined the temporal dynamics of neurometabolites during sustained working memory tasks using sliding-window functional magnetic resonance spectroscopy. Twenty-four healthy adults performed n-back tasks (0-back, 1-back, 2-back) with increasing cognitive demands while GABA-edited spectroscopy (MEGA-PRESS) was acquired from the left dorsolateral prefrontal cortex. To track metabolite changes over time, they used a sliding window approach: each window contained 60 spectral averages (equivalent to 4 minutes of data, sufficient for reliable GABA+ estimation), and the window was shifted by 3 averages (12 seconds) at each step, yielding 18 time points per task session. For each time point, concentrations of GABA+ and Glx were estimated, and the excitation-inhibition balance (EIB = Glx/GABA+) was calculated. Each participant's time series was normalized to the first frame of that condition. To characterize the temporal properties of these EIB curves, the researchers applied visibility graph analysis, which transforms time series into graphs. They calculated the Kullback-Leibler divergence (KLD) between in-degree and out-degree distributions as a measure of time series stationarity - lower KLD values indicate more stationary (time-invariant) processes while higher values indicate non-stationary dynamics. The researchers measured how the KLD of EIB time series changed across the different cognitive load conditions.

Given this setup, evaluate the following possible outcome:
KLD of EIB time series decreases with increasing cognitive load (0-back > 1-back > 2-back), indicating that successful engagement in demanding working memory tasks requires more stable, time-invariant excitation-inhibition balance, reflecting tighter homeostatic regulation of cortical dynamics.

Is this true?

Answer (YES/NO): NO